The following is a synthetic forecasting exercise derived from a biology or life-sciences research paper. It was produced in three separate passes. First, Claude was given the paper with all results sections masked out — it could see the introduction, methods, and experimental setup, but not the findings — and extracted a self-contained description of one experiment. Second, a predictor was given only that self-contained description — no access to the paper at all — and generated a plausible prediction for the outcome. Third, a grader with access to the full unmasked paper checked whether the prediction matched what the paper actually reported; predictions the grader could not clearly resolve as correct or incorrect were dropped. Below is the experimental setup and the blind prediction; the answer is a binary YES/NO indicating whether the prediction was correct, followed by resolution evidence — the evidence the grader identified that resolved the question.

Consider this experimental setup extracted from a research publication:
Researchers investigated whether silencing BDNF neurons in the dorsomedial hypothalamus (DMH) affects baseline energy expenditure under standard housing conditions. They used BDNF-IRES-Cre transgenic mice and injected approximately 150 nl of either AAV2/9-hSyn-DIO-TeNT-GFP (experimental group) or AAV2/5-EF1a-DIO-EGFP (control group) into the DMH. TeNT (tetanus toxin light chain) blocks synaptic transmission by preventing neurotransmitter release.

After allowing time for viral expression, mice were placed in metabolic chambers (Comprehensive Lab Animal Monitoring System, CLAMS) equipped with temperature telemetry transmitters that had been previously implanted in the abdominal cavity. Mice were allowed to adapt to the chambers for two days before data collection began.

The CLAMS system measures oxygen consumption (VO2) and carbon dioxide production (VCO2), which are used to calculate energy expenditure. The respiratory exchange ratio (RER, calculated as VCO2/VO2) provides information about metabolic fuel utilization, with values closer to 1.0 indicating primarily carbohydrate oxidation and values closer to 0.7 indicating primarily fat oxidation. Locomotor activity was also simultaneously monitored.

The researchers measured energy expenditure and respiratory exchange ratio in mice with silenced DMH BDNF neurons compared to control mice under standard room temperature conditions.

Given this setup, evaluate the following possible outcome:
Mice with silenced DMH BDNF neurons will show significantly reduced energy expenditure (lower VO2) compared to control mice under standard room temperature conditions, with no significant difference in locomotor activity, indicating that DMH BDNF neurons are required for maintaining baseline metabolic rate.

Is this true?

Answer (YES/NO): NO